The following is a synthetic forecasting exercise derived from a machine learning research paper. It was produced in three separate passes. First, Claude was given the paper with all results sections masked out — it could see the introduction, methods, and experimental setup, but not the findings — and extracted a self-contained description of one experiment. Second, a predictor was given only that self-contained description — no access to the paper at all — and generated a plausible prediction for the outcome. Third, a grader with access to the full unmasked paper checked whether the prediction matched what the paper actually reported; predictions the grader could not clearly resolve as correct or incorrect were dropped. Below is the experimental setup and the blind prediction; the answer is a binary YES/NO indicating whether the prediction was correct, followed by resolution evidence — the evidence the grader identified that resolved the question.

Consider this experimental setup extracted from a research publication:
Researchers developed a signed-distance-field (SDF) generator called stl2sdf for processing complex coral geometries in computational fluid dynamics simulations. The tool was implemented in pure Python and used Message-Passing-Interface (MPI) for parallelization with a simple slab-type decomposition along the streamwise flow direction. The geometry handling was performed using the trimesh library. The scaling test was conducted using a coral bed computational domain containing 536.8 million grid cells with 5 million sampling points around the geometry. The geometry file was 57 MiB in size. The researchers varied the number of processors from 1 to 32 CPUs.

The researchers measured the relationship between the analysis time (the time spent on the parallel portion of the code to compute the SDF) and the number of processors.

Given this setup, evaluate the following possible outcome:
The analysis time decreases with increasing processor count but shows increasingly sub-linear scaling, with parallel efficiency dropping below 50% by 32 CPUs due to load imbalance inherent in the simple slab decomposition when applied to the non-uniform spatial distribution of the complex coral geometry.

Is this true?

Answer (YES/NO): NO